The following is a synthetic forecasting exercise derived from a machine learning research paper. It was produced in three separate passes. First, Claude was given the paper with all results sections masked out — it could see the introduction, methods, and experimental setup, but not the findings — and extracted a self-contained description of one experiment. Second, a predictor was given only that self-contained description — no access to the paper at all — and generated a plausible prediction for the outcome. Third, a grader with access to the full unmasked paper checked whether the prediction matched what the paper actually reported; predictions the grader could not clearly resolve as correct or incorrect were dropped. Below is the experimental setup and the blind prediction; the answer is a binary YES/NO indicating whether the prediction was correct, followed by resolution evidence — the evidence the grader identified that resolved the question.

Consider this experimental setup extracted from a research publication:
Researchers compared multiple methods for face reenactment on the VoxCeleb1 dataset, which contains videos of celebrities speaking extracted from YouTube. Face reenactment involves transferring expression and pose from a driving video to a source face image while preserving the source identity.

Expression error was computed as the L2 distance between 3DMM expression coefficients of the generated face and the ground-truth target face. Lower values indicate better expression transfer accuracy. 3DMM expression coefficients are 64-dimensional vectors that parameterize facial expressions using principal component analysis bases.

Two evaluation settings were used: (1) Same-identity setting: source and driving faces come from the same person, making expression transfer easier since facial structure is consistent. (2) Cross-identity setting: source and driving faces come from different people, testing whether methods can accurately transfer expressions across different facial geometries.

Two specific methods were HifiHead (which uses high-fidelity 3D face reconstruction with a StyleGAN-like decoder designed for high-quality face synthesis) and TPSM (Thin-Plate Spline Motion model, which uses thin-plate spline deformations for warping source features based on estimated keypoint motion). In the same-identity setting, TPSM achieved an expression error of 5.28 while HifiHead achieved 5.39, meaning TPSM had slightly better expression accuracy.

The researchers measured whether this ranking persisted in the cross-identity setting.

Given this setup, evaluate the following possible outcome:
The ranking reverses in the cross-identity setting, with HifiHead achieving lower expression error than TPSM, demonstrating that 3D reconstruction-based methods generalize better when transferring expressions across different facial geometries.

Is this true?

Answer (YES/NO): YES